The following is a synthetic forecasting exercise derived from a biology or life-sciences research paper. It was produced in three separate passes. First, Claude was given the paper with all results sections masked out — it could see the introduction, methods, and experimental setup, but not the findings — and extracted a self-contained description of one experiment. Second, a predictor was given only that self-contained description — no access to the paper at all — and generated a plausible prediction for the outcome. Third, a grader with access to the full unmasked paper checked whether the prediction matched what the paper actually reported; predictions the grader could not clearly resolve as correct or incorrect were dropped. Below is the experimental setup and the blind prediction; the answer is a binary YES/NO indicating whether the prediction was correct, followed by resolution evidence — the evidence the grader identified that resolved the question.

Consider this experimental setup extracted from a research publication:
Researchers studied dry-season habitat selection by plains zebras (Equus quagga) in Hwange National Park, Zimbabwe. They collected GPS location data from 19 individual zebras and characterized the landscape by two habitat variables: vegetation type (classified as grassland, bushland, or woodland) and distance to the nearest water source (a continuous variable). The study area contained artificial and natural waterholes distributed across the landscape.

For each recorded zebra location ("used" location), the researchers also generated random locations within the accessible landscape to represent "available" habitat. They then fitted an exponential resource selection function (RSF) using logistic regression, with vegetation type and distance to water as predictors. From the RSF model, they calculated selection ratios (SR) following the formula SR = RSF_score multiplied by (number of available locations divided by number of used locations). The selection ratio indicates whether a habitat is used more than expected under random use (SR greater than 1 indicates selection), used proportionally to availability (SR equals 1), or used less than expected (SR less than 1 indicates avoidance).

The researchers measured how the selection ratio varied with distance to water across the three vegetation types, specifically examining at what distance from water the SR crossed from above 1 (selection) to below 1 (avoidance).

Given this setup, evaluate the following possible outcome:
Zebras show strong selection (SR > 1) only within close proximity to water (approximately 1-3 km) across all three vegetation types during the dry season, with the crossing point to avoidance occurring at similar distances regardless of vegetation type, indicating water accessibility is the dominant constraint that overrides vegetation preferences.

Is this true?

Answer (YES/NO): NO